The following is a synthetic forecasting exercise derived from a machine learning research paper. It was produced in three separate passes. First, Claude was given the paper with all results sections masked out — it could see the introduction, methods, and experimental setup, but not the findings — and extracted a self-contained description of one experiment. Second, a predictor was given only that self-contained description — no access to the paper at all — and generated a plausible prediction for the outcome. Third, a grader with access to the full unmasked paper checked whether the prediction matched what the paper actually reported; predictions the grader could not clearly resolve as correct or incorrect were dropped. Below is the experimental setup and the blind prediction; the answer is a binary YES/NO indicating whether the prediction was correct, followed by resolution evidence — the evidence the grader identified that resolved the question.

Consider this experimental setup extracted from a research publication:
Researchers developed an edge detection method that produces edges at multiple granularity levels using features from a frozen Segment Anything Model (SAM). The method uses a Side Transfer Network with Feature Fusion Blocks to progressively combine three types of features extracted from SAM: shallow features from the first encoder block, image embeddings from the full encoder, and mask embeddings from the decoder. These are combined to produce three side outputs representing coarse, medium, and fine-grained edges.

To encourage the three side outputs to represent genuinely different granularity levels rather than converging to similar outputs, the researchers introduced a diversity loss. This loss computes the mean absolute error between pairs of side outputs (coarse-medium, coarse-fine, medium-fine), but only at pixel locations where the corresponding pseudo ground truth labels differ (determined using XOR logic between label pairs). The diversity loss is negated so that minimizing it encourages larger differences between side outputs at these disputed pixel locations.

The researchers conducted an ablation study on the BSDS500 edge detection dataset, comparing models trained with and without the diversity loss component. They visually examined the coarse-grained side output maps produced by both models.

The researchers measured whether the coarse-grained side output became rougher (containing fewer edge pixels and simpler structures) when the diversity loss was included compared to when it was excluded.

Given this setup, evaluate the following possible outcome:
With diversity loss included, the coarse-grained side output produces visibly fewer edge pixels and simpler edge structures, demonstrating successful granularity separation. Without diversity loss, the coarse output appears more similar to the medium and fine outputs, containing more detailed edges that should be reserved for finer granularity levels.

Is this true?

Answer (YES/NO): YES